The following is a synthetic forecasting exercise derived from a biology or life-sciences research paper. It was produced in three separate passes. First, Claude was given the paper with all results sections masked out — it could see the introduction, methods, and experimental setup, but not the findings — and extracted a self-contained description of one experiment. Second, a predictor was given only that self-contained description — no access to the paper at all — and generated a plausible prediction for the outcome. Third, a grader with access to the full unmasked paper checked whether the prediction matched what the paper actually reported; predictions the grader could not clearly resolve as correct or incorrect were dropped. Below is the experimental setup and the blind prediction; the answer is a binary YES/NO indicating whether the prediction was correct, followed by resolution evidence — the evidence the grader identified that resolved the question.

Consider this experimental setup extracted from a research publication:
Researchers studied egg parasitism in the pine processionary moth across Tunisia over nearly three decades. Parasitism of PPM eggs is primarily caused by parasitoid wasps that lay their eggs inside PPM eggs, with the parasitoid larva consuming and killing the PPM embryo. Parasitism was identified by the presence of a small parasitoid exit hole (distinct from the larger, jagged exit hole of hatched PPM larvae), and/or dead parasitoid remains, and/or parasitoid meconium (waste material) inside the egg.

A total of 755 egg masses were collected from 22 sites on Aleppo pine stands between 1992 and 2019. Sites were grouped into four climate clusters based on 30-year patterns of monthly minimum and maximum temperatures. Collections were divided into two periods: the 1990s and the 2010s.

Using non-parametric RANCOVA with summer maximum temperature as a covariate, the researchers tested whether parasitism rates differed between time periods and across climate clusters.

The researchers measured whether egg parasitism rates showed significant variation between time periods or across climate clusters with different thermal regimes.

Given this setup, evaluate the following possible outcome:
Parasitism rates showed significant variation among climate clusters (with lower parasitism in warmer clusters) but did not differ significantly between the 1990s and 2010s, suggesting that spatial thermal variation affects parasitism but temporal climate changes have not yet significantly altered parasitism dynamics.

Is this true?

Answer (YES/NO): NO